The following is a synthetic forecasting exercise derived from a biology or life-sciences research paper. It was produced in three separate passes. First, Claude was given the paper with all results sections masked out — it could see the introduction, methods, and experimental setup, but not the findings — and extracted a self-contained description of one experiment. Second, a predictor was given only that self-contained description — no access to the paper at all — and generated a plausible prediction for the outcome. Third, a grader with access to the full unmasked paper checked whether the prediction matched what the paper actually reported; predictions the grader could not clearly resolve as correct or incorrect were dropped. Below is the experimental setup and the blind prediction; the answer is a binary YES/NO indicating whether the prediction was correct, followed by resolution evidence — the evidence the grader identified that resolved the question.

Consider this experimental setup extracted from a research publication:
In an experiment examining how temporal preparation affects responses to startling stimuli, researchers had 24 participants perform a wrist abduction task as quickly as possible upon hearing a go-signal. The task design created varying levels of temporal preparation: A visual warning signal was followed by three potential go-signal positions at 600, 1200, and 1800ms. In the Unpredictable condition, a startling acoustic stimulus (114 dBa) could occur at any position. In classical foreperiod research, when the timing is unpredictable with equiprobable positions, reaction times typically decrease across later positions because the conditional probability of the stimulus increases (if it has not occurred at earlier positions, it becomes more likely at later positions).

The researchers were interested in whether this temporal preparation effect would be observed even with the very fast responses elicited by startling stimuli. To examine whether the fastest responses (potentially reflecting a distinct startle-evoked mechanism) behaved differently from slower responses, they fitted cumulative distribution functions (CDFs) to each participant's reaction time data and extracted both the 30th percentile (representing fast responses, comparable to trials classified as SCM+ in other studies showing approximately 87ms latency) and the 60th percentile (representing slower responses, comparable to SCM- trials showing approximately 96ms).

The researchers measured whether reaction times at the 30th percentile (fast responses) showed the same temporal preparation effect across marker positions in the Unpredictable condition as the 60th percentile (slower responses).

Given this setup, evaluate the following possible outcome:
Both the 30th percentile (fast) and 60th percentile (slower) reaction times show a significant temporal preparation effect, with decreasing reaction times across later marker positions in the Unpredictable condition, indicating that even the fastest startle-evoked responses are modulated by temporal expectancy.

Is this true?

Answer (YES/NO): YES